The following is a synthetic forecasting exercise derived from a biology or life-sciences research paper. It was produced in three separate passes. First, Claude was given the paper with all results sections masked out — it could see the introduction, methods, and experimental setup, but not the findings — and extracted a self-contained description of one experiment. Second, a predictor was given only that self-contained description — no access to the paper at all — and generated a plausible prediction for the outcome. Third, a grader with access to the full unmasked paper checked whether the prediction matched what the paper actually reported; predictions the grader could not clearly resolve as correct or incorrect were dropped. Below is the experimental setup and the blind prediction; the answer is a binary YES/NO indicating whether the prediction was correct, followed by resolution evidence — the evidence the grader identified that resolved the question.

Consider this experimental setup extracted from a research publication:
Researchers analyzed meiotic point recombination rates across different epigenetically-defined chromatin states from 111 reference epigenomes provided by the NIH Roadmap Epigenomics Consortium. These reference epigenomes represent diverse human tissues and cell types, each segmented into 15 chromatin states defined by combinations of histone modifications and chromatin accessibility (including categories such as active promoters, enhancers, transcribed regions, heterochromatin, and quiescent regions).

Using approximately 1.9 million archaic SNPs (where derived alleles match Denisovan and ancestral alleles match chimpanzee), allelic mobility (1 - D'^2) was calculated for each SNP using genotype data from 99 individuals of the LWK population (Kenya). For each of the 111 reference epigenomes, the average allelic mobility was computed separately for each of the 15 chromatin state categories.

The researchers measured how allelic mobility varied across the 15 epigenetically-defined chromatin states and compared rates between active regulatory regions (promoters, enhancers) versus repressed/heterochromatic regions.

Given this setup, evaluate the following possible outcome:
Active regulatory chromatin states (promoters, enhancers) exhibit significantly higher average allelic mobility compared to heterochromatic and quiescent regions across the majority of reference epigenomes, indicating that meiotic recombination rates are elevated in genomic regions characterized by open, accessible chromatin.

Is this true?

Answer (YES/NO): YES